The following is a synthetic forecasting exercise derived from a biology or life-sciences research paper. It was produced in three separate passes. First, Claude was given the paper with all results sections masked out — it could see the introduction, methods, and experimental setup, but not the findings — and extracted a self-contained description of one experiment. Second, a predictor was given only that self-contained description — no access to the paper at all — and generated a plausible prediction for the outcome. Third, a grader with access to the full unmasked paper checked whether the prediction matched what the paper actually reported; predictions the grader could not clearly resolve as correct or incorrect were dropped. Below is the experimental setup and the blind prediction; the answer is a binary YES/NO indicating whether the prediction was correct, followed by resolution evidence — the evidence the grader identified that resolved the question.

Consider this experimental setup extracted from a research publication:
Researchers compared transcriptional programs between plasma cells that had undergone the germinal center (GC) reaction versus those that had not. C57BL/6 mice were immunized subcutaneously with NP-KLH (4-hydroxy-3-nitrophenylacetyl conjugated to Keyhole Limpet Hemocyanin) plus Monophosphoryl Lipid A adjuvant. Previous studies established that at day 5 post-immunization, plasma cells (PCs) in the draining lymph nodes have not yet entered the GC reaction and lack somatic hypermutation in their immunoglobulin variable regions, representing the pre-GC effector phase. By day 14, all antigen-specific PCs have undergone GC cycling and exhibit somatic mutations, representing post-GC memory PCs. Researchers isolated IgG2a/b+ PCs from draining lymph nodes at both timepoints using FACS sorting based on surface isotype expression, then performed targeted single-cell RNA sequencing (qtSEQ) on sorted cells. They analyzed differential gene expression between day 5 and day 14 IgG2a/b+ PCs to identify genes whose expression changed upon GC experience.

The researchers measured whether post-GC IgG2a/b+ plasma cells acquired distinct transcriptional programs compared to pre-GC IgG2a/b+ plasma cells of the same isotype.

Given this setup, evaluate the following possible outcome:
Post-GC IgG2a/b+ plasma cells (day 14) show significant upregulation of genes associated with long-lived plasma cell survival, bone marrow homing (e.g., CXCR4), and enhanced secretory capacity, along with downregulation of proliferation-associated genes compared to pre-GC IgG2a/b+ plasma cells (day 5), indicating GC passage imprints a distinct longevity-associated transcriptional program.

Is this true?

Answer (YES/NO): NO